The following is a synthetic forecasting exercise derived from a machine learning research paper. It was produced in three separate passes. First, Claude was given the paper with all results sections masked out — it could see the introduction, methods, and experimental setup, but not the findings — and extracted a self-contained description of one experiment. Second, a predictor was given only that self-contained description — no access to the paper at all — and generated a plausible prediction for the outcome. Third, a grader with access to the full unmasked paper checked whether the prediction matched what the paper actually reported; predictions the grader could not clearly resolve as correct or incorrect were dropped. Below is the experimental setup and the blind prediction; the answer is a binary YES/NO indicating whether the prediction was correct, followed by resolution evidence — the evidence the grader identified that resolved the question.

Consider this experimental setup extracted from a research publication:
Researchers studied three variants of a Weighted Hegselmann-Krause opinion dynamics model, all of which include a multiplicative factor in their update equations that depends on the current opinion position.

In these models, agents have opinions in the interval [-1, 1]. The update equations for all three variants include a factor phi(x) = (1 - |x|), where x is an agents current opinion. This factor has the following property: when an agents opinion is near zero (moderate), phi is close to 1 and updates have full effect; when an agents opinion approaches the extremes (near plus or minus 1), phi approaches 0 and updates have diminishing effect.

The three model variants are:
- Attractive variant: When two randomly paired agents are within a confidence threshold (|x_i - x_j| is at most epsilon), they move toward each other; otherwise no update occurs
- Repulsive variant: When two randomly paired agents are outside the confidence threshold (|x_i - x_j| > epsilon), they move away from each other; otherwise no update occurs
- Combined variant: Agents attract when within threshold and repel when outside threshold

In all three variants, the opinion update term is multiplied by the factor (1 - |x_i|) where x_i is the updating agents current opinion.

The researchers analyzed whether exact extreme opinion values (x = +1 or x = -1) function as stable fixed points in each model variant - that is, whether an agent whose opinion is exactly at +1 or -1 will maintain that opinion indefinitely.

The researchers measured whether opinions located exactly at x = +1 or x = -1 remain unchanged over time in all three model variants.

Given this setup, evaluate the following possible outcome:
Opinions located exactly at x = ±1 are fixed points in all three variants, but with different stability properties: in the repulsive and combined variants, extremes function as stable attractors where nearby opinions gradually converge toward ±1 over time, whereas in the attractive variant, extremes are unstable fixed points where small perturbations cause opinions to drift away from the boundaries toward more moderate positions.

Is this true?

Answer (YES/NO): NO